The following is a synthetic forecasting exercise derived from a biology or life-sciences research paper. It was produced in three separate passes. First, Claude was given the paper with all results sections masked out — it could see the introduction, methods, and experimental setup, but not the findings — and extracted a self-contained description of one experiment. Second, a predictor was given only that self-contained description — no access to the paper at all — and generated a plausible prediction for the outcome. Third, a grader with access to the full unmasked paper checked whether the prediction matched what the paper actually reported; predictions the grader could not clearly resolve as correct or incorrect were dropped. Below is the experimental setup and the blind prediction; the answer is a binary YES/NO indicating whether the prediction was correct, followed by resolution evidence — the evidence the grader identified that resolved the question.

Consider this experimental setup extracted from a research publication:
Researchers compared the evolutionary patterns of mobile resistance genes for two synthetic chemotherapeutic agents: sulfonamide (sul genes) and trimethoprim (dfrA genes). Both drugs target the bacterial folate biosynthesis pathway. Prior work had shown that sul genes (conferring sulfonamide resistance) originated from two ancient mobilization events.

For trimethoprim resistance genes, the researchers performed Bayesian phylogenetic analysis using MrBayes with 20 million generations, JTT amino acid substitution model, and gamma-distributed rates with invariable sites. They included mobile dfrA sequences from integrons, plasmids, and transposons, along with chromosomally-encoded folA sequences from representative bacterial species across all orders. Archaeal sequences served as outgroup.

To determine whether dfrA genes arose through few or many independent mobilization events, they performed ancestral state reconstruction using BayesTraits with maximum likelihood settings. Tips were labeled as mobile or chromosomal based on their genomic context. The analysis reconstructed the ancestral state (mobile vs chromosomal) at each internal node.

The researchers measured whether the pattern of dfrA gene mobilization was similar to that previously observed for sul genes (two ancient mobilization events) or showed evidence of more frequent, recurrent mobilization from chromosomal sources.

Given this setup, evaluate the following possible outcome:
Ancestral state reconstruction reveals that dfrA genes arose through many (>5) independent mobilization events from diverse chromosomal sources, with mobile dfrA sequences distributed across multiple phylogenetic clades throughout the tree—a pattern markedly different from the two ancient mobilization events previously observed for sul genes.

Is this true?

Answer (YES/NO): YES